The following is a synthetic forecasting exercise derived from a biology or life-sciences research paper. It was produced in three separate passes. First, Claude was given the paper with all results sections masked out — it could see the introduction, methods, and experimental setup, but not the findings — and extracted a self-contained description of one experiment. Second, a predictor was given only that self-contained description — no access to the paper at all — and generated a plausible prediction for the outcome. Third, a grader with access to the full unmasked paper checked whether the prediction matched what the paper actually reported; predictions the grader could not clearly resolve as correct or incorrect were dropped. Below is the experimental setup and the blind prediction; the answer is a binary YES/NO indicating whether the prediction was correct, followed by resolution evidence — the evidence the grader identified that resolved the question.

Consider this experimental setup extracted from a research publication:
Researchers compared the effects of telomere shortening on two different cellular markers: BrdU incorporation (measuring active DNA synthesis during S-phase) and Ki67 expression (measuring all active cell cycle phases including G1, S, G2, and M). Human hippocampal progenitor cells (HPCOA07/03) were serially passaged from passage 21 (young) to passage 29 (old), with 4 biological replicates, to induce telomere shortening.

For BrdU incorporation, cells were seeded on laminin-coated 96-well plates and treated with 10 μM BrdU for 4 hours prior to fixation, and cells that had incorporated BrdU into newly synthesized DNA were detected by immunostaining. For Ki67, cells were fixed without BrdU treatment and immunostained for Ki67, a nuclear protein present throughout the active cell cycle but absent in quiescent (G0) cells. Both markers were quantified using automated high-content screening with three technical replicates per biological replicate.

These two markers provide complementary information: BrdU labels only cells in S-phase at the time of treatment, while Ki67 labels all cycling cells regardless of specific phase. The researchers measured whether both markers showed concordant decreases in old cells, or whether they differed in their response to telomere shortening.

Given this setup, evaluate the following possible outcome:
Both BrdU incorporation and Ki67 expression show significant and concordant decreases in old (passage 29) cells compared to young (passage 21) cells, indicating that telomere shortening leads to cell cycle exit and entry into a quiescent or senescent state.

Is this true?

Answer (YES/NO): NO